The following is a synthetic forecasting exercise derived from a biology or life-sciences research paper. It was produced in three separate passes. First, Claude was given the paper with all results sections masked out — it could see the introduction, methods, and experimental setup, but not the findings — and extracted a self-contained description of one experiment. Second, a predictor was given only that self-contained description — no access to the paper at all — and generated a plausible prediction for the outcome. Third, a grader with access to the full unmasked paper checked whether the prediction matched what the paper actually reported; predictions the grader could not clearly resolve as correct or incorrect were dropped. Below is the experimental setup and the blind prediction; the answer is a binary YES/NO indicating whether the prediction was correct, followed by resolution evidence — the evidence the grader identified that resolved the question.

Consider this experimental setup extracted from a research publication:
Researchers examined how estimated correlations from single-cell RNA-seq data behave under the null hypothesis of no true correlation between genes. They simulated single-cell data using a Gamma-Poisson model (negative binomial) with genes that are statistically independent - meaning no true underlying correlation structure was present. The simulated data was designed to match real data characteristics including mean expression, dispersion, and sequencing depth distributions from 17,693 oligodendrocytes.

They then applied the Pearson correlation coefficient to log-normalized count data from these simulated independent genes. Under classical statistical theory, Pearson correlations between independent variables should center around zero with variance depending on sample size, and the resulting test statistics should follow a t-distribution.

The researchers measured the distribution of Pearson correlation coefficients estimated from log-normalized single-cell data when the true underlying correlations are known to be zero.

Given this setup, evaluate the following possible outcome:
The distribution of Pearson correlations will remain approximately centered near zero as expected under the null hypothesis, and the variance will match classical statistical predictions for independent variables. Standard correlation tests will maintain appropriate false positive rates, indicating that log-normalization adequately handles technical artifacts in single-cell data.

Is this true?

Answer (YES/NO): NO